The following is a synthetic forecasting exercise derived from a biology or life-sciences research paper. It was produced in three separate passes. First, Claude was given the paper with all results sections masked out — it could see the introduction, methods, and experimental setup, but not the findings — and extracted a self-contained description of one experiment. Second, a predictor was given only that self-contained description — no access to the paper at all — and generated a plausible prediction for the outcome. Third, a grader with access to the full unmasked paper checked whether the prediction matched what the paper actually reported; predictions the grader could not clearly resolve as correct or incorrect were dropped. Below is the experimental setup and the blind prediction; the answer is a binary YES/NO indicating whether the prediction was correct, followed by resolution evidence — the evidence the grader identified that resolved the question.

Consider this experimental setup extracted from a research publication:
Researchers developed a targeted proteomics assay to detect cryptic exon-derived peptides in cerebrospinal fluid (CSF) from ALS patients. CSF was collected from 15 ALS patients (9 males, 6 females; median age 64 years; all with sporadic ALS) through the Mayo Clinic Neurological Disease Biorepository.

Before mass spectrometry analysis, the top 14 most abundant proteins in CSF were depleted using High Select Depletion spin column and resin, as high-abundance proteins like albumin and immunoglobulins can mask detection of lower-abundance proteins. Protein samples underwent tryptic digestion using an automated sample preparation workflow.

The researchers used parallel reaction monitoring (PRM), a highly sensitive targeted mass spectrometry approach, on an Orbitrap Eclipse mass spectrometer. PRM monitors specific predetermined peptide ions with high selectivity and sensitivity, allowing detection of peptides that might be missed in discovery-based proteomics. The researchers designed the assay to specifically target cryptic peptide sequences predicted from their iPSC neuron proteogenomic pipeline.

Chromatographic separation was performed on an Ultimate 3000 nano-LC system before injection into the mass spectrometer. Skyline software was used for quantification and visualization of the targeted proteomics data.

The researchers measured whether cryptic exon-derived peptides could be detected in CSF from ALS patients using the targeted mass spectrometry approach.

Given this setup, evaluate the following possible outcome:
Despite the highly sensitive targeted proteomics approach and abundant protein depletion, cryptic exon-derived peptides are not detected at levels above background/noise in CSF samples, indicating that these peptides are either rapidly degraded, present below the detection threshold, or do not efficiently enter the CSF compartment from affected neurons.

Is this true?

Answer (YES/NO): NO